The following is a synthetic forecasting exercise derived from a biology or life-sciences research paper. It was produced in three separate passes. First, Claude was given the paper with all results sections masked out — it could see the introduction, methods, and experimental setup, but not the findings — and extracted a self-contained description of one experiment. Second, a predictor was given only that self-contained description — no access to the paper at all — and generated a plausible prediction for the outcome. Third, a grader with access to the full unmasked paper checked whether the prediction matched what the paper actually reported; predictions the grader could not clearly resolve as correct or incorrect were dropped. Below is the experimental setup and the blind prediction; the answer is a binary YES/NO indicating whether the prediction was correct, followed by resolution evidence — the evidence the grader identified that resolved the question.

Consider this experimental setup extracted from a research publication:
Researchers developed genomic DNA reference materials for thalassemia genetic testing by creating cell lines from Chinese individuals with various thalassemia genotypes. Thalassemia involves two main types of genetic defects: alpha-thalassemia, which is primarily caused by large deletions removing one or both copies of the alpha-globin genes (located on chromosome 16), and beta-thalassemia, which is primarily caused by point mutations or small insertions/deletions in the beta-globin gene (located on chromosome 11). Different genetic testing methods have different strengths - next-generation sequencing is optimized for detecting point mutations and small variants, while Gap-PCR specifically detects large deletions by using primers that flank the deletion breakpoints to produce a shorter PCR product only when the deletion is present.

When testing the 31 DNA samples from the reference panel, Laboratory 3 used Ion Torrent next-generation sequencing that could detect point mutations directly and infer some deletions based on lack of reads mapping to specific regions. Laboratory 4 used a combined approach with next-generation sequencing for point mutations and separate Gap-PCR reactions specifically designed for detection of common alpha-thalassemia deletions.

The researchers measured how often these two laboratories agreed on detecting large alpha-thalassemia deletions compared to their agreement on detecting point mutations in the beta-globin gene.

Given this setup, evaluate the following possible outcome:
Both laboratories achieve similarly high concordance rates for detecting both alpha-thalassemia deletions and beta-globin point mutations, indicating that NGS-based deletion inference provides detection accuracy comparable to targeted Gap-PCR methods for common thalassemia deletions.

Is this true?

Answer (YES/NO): YES